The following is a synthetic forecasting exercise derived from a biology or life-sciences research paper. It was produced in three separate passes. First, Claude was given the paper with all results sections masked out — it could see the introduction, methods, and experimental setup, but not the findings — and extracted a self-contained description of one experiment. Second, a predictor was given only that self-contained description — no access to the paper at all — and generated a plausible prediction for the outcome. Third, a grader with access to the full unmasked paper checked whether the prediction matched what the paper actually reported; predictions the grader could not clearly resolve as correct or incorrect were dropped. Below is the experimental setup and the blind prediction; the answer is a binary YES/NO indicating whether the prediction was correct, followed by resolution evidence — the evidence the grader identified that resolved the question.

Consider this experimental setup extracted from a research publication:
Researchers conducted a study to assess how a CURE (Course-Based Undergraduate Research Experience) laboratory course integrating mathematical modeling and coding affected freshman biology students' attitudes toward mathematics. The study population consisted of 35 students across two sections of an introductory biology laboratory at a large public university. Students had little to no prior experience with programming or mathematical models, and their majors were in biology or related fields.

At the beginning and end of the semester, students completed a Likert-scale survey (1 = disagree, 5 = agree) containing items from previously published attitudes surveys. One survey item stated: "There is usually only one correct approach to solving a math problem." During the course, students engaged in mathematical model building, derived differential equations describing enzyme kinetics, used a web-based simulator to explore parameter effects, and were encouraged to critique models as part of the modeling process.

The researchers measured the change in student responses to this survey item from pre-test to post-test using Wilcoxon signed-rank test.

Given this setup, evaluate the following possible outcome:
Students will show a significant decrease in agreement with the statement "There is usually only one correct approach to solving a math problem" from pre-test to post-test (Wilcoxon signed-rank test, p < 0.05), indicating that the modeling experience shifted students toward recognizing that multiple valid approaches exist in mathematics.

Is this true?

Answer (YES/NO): YES